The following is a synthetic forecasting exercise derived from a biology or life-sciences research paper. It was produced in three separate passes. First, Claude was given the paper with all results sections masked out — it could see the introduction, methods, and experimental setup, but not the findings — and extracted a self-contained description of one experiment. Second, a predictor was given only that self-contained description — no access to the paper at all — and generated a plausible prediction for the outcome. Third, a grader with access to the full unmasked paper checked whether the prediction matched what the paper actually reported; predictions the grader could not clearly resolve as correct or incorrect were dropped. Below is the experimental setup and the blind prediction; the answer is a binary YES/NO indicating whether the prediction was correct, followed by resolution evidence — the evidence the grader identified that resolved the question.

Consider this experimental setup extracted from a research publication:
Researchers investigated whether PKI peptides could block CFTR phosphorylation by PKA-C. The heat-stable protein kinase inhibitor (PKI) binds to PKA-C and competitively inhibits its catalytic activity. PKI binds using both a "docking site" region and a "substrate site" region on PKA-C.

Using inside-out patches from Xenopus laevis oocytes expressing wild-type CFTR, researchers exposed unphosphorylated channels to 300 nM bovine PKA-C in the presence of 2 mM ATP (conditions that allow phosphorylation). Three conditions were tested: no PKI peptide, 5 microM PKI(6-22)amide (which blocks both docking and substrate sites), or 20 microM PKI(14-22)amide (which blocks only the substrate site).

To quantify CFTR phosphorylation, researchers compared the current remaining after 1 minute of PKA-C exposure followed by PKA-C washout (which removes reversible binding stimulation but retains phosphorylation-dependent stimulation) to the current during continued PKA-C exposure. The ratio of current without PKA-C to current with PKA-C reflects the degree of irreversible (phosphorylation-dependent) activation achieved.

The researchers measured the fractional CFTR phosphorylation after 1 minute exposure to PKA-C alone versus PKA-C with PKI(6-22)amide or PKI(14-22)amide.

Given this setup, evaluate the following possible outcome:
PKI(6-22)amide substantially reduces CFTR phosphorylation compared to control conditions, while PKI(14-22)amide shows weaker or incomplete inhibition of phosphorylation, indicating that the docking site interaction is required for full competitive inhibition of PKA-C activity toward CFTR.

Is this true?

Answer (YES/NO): YES